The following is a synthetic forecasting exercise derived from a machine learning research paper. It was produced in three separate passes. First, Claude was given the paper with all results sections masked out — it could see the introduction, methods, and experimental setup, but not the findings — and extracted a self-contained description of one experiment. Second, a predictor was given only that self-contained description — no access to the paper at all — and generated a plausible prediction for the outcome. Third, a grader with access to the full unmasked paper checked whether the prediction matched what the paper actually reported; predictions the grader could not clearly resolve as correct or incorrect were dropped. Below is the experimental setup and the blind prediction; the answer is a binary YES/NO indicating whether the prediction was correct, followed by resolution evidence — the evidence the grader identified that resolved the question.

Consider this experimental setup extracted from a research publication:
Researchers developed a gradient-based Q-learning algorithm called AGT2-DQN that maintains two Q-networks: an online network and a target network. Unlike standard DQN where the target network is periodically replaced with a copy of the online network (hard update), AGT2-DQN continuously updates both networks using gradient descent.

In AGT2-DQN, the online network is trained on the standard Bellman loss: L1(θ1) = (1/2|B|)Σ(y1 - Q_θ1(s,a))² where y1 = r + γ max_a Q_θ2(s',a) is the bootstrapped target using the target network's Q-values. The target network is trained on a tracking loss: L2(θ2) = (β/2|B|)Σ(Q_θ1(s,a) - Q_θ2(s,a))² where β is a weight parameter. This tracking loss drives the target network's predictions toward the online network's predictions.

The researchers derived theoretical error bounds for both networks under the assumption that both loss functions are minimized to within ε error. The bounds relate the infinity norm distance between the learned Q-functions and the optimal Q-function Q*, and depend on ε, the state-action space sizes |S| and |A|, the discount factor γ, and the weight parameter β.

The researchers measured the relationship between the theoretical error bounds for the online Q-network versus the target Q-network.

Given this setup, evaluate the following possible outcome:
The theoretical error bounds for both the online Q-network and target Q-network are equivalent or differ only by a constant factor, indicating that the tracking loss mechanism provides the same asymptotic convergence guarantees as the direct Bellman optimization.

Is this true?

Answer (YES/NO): NO